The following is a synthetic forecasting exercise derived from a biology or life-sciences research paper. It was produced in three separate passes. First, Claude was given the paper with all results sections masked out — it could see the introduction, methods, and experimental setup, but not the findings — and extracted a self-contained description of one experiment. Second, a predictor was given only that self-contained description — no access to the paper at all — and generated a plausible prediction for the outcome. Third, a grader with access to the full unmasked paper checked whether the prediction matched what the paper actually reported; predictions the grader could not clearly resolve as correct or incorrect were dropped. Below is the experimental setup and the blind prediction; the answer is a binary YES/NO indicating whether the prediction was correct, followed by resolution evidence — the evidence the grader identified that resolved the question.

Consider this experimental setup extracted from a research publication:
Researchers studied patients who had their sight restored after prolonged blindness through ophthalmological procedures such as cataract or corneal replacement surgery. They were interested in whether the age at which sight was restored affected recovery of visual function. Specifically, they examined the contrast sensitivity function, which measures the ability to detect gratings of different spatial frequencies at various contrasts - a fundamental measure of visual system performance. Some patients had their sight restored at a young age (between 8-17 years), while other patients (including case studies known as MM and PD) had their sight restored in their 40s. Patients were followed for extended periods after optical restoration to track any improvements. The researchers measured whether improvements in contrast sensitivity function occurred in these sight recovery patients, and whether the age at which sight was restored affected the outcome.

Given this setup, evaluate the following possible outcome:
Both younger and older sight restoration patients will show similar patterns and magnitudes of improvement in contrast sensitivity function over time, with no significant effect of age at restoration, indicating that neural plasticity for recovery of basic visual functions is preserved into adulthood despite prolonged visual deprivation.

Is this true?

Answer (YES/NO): NO